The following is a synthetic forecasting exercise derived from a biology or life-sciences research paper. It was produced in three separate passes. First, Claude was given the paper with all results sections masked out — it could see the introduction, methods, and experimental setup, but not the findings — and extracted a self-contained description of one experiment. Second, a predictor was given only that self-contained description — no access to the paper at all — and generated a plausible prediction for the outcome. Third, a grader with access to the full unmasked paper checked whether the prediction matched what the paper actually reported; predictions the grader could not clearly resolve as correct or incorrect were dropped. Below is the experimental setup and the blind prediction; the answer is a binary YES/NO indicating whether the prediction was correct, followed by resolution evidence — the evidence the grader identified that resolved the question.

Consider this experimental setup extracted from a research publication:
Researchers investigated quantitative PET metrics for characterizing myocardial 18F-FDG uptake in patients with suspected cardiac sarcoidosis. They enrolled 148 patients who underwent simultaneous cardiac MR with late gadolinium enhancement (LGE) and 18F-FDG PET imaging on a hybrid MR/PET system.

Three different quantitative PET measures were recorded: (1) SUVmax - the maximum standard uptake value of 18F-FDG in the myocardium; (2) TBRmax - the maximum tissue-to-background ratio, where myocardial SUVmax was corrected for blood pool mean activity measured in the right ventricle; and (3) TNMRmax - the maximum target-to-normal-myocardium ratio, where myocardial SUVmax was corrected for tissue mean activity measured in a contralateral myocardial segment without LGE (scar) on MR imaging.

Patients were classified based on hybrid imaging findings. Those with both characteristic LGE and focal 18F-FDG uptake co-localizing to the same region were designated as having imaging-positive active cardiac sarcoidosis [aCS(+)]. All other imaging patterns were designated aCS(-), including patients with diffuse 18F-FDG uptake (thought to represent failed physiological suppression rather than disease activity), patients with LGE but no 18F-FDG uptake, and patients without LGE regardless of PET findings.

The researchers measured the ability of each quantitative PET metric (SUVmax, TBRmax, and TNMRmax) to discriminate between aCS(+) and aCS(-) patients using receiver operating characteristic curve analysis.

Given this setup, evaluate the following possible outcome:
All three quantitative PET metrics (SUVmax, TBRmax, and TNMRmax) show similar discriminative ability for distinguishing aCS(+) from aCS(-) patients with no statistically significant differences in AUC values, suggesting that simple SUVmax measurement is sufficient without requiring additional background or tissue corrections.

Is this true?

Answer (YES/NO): NO